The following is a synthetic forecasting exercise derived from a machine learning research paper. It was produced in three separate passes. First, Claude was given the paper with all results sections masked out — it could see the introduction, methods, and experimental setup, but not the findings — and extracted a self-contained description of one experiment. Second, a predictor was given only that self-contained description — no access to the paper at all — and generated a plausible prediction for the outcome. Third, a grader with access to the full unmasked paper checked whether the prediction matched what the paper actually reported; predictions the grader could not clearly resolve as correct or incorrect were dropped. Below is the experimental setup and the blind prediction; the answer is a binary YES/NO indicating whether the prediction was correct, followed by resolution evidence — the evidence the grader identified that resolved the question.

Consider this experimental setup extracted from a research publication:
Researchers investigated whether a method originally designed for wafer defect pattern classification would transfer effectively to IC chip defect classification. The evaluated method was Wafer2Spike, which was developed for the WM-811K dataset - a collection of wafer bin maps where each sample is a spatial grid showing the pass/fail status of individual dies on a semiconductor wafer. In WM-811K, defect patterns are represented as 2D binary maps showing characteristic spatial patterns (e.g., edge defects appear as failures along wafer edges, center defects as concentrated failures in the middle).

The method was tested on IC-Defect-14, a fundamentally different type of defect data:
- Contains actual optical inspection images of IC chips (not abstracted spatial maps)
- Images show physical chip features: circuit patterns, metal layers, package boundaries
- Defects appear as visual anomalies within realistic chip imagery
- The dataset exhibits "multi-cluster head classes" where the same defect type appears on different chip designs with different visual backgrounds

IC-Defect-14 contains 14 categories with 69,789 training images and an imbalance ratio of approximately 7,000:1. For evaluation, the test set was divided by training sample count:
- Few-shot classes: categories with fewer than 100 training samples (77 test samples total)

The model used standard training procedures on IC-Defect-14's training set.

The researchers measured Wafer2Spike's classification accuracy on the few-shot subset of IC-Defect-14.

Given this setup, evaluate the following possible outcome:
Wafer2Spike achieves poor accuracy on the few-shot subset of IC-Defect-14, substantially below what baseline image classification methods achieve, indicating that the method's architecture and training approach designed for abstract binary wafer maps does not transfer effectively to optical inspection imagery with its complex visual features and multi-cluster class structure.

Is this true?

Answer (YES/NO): YES